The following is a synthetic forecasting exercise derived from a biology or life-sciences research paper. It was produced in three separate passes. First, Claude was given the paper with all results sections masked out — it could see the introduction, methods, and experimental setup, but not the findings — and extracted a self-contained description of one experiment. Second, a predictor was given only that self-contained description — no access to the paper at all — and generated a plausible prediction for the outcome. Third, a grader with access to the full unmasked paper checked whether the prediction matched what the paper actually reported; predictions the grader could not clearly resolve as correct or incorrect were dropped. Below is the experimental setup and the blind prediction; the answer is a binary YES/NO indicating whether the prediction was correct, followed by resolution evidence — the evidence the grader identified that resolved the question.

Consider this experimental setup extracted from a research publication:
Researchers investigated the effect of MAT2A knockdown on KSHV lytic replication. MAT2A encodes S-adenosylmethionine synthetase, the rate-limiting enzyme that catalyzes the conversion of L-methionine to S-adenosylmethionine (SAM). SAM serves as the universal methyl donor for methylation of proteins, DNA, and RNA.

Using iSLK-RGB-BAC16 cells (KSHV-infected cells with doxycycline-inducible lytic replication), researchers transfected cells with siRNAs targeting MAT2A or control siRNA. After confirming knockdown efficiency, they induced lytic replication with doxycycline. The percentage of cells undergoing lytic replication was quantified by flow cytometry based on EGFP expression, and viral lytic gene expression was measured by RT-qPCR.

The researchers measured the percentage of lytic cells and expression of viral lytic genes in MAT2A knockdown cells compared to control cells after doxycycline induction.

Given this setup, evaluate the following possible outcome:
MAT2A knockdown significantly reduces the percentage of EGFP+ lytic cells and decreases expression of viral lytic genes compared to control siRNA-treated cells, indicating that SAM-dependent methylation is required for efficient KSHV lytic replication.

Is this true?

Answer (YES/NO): NO